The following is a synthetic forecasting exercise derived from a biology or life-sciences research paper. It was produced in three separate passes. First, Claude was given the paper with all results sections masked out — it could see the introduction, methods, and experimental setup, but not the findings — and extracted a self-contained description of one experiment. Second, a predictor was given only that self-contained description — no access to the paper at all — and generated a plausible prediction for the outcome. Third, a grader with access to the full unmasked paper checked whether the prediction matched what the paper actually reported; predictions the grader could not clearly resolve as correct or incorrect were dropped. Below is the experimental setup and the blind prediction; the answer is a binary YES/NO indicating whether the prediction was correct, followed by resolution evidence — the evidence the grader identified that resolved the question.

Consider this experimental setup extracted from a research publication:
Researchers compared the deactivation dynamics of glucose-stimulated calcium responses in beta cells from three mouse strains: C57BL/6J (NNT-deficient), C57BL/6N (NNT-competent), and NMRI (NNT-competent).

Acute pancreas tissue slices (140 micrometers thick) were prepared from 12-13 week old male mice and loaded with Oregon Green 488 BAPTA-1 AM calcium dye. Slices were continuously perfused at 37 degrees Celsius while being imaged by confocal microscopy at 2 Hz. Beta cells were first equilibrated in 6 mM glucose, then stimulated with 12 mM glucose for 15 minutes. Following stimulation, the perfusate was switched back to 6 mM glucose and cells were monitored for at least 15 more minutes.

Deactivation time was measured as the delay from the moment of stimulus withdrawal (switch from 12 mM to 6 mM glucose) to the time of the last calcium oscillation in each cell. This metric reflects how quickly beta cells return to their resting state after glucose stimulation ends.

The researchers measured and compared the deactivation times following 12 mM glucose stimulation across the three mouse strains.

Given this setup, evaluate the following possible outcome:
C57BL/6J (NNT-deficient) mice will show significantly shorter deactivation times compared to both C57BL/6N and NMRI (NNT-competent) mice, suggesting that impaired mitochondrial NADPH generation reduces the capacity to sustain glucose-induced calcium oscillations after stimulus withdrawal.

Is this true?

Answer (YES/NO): NO